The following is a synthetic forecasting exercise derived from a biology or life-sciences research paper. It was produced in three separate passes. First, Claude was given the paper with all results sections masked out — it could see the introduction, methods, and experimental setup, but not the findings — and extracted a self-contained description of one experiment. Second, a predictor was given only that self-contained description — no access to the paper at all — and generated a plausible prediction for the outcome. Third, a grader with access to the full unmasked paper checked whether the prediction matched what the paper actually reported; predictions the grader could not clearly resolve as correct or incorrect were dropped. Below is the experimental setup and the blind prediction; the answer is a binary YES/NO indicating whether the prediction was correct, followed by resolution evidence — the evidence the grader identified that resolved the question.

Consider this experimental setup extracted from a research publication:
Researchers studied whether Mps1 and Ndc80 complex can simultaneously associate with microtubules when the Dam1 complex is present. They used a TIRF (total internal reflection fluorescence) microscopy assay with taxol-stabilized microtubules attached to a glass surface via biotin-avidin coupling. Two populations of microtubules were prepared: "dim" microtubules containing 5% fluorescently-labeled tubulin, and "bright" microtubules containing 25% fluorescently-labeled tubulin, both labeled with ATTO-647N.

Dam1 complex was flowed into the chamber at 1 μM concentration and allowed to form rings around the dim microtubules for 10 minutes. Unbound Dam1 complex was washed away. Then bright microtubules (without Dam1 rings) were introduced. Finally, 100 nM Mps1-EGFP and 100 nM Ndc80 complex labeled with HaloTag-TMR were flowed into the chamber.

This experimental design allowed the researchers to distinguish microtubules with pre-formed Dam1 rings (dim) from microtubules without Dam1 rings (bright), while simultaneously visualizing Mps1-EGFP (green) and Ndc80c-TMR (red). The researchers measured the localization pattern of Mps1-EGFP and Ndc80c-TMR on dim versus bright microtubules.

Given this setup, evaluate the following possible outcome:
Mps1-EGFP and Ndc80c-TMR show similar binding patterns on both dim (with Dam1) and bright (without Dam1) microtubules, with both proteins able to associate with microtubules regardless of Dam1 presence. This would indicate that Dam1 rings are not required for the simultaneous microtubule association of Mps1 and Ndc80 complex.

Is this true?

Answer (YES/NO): NO